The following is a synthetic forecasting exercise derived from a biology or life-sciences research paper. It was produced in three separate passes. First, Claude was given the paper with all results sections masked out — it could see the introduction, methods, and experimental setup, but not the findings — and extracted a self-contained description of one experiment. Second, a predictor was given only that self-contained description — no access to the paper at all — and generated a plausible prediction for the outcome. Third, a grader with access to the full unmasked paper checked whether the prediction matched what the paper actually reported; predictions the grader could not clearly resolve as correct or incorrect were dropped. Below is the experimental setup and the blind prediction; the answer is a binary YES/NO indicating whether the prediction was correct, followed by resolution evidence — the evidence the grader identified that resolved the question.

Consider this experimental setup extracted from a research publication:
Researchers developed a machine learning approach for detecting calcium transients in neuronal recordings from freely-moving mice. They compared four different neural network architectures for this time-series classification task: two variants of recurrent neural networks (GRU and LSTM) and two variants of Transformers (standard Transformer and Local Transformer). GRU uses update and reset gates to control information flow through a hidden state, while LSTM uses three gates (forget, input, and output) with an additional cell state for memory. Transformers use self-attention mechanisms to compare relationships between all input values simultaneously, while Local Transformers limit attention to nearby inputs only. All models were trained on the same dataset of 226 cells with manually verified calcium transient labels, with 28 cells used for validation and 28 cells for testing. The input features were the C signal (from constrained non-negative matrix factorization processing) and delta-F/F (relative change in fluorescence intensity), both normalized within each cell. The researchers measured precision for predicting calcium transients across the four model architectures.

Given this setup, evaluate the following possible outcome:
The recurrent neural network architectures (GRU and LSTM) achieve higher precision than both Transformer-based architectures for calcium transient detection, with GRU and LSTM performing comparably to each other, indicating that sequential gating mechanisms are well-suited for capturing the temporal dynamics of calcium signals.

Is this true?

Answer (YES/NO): YES